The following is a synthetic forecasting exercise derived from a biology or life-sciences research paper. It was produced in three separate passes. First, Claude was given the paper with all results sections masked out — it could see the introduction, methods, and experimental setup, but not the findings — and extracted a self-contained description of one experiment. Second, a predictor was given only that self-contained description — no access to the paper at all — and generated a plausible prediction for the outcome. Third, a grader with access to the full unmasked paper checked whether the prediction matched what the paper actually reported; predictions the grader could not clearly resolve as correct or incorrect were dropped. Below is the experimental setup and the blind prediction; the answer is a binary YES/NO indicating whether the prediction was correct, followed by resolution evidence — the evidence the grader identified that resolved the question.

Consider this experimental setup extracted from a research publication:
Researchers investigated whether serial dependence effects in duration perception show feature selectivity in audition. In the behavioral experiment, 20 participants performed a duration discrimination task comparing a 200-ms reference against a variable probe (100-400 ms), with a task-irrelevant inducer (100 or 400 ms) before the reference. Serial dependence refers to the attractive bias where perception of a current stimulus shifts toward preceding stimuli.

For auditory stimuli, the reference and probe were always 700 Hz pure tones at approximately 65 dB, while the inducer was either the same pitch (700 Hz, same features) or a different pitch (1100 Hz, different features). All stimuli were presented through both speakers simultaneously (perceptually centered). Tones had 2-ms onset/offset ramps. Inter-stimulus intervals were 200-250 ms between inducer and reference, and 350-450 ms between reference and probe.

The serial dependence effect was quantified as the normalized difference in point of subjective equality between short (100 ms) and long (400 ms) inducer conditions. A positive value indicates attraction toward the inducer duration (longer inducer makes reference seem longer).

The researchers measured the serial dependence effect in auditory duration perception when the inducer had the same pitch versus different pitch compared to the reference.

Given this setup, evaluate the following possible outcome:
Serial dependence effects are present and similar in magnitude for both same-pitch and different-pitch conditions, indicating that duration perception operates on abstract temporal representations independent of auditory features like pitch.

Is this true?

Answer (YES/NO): NO